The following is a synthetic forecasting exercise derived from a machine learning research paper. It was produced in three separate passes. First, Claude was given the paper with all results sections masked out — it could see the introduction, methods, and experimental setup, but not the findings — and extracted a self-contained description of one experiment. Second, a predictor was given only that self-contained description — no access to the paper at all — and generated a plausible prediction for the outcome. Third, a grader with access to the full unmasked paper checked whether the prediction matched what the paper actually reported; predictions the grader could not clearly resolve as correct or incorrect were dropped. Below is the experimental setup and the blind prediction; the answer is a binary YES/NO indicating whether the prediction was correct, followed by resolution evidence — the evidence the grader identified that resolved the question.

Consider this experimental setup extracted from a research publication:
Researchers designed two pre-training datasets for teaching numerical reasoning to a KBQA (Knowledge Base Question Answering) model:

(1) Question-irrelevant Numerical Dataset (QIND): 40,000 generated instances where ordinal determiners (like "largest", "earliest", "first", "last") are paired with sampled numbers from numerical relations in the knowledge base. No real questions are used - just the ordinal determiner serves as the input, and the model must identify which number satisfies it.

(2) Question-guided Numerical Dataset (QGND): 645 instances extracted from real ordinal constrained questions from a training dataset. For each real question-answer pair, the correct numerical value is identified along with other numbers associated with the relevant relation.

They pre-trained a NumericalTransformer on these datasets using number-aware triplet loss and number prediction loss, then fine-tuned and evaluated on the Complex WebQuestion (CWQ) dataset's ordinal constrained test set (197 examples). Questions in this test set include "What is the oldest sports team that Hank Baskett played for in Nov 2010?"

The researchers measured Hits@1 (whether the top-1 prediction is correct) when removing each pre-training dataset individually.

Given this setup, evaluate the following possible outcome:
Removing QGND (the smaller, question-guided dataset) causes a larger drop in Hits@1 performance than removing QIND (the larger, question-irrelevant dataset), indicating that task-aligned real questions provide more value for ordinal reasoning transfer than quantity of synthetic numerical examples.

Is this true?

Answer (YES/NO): NO